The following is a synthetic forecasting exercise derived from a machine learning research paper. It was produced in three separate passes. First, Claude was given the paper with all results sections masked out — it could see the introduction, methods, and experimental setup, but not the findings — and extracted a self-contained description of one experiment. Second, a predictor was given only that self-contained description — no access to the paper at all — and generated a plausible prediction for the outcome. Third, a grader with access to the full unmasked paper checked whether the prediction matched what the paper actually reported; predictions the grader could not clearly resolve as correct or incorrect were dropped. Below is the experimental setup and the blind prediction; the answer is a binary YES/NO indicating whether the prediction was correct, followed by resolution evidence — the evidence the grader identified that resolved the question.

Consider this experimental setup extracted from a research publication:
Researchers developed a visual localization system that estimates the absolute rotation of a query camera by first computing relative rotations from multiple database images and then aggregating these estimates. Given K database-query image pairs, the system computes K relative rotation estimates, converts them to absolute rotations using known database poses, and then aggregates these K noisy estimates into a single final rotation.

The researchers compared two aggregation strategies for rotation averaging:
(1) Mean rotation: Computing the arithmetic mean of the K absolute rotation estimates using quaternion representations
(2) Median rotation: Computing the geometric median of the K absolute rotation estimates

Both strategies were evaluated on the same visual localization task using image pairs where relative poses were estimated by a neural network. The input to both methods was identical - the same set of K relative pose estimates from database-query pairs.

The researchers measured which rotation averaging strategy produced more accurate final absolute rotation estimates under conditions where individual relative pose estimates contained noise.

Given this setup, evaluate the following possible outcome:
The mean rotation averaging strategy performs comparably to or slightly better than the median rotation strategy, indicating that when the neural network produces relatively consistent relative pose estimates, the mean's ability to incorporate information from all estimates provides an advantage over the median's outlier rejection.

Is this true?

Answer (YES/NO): NO